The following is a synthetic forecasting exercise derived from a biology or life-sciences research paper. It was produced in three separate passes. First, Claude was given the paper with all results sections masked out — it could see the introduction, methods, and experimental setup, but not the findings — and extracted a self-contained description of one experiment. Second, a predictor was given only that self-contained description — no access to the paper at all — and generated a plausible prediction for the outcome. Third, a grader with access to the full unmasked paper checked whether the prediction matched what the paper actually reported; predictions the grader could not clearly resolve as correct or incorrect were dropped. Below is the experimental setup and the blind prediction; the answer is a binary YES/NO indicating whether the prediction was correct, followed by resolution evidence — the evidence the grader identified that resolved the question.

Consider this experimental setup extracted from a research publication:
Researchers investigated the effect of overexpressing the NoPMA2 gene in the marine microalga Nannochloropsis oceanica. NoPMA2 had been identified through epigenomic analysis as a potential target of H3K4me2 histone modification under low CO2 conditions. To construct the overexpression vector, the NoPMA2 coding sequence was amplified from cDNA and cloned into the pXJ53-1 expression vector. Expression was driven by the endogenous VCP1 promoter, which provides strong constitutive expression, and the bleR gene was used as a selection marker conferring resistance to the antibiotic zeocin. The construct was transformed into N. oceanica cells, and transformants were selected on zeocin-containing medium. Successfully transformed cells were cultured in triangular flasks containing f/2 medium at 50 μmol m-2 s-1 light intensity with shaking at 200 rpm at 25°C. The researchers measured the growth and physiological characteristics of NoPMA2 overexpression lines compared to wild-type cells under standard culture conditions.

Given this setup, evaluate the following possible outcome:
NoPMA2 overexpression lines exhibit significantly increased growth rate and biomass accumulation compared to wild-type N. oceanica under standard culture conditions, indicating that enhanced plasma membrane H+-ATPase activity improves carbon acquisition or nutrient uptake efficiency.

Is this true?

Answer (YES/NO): NO